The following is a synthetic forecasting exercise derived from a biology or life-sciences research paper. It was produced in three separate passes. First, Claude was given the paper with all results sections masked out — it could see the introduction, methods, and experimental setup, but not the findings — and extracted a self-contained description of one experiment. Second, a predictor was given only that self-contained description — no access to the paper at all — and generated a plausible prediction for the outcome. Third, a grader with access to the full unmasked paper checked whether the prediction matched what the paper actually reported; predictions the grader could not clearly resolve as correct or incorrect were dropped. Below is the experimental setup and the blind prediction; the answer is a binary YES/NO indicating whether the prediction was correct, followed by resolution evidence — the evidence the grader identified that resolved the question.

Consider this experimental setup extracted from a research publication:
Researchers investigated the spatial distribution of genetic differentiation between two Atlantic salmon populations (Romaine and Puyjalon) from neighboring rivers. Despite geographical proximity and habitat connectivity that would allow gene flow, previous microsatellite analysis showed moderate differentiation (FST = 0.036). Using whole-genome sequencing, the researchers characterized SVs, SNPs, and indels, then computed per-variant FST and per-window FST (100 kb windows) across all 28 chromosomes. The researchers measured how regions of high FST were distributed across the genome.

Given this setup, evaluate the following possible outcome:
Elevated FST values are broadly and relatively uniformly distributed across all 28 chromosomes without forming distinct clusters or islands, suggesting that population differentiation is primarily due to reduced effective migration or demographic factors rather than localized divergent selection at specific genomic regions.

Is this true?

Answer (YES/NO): NO